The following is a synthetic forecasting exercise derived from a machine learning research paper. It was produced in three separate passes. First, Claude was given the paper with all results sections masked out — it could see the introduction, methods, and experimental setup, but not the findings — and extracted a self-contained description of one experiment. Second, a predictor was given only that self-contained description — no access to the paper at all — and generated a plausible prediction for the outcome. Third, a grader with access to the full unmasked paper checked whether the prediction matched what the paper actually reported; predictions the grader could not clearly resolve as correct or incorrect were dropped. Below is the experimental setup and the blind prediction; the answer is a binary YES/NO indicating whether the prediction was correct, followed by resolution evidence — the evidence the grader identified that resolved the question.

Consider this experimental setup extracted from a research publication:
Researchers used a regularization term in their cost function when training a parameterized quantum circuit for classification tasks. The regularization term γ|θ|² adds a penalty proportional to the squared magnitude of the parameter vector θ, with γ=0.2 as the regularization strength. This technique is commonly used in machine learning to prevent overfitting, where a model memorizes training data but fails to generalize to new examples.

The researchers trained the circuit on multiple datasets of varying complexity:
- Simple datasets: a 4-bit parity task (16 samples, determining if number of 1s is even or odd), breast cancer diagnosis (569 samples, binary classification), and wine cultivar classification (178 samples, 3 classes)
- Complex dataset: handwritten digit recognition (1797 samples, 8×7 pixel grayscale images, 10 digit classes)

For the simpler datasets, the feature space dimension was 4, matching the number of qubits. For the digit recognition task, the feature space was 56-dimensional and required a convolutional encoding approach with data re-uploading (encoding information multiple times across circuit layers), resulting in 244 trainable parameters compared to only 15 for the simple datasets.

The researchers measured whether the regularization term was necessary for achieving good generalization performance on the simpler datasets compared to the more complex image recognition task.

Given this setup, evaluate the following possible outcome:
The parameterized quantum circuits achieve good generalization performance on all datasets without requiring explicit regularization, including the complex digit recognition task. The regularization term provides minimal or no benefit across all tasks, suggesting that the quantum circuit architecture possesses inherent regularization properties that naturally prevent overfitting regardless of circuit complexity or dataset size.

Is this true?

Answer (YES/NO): NO